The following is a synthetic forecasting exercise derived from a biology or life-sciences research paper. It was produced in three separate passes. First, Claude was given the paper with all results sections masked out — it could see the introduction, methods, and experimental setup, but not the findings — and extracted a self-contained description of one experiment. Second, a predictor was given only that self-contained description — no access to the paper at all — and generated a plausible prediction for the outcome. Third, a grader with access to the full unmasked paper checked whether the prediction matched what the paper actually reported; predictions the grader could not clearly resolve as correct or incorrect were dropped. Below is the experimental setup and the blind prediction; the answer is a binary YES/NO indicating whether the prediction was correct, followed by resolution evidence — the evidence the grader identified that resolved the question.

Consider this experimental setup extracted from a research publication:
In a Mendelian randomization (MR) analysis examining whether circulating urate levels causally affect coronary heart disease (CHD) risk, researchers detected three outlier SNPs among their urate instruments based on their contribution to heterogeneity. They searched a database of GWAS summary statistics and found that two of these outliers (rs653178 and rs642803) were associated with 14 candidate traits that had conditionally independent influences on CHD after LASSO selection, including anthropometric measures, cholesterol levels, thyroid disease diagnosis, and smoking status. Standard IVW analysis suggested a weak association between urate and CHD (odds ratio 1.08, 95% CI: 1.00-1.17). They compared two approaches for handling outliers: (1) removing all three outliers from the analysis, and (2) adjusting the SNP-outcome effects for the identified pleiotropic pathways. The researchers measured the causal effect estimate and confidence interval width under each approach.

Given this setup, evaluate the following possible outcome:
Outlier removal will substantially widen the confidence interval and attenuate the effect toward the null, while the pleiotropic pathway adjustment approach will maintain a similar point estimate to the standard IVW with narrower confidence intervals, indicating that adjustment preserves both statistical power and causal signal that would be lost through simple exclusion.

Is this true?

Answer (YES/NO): NO